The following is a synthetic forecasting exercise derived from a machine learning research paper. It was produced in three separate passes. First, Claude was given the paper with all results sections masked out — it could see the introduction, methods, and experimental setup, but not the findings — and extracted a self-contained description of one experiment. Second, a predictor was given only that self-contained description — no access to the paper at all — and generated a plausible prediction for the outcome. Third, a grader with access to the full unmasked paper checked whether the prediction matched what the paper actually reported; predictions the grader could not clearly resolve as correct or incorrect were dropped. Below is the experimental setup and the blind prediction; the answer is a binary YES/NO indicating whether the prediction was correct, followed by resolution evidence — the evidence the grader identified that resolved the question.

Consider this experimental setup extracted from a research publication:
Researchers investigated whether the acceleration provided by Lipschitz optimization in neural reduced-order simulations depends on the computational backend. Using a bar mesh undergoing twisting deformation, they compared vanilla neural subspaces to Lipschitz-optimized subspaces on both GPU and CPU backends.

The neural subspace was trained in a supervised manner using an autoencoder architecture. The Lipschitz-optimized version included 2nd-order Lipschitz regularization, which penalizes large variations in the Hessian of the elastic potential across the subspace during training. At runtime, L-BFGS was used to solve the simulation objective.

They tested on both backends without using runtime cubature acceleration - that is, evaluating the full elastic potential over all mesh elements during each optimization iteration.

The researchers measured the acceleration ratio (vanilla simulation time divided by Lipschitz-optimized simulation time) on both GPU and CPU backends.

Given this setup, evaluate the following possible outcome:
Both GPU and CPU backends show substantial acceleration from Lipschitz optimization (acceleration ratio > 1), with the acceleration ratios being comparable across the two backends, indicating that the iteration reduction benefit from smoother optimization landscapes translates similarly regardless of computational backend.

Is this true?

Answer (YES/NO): YES